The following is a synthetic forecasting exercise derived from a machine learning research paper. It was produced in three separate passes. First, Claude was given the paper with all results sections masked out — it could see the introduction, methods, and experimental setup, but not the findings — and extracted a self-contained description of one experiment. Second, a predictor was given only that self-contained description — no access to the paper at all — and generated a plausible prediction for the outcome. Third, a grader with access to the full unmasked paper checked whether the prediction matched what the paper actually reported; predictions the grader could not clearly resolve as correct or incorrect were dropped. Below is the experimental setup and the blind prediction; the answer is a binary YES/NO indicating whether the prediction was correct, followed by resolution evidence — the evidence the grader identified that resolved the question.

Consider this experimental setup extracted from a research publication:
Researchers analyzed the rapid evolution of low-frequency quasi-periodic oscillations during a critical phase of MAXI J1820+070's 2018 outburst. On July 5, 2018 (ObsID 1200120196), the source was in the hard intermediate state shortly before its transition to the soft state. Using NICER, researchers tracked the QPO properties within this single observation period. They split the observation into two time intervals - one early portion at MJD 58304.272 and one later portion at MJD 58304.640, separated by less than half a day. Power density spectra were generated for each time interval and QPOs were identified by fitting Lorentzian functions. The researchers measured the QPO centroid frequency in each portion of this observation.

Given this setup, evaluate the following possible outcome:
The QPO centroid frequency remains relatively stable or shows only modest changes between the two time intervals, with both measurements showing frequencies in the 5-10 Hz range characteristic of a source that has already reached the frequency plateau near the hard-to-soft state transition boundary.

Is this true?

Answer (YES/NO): NO